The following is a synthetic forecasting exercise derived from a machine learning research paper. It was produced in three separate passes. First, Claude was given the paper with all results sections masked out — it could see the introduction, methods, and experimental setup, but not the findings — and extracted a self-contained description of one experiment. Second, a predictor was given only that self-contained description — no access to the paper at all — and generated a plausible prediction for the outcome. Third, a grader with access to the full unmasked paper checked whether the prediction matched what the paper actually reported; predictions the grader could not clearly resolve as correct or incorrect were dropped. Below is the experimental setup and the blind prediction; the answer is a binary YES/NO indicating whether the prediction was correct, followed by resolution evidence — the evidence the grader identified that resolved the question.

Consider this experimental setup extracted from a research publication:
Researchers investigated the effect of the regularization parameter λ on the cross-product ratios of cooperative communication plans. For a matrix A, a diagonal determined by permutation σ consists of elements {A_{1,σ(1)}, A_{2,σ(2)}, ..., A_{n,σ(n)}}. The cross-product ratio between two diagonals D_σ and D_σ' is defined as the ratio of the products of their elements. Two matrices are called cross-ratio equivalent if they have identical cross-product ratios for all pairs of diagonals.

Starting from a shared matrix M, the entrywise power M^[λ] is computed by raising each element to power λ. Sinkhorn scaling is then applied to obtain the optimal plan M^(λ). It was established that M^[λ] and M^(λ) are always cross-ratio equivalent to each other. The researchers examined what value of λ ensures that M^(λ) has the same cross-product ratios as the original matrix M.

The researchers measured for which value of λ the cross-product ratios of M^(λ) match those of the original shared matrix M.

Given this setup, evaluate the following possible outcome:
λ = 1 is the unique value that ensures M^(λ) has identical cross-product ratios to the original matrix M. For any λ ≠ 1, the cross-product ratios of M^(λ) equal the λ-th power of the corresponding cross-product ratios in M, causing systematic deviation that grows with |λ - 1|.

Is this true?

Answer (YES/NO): YES